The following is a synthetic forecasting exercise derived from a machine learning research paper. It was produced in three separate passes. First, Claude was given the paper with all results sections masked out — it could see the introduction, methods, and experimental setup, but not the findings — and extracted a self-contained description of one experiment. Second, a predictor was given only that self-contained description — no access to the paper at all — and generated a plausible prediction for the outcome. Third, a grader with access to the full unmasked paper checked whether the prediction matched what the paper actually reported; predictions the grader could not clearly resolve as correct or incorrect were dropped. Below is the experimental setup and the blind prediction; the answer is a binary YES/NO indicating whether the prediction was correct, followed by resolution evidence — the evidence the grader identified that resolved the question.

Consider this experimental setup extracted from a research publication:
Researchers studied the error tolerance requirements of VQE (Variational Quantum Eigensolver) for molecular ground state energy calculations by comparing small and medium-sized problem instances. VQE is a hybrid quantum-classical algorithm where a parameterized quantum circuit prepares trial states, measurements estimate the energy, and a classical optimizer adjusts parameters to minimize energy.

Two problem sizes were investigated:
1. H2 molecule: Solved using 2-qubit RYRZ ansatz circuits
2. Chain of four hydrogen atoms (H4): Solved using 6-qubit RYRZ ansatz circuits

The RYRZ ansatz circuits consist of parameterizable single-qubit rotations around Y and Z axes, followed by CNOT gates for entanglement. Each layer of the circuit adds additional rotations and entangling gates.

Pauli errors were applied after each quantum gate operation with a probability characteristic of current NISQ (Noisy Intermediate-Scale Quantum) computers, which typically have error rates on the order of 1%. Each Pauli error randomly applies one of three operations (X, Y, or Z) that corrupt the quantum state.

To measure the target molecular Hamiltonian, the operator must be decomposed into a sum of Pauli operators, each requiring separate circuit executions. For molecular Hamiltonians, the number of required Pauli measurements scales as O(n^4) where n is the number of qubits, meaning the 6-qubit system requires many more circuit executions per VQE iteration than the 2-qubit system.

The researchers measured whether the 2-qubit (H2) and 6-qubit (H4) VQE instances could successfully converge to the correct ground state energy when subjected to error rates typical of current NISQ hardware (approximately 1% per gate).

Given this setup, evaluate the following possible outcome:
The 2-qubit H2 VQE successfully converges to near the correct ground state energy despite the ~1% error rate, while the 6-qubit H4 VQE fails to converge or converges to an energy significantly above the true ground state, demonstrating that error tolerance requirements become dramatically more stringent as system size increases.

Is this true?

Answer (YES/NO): NO